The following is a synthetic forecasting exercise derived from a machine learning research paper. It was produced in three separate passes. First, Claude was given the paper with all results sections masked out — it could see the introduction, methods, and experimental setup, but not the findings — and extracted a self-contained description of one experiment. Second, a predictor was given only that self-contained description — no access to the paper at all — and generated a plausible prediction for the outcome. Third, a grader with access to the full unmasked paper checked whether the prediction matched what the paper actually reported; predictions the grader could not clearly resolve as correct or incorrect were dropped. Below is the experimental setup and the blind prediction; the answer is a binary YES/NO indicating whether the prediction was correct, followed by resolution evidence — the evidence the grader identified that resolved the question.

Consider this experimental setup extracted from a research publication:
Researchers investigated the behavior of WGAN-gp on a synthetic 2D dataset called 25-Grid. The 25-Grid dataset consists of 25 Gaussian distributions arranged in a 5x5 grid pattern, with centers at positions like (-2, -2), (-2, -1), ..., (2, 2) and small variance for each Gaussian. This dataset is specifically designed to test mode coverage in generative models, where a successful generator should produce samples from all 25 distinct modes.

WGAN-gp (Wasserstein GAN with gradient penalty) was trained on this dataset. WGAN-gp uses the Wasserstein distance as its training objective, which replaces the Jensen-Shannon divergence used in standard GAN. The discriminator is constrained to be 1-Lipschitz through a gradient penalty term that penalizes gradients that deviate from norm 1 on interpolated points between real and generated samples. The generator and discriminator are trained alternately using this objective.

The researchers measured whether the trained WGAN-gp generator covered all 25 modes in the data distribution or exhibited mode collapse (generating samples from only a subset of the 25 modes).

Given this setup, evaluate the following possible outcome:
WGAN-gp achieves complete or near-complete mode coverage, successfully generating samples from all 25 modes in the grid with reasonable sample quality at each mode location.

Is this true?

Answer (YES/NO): NO